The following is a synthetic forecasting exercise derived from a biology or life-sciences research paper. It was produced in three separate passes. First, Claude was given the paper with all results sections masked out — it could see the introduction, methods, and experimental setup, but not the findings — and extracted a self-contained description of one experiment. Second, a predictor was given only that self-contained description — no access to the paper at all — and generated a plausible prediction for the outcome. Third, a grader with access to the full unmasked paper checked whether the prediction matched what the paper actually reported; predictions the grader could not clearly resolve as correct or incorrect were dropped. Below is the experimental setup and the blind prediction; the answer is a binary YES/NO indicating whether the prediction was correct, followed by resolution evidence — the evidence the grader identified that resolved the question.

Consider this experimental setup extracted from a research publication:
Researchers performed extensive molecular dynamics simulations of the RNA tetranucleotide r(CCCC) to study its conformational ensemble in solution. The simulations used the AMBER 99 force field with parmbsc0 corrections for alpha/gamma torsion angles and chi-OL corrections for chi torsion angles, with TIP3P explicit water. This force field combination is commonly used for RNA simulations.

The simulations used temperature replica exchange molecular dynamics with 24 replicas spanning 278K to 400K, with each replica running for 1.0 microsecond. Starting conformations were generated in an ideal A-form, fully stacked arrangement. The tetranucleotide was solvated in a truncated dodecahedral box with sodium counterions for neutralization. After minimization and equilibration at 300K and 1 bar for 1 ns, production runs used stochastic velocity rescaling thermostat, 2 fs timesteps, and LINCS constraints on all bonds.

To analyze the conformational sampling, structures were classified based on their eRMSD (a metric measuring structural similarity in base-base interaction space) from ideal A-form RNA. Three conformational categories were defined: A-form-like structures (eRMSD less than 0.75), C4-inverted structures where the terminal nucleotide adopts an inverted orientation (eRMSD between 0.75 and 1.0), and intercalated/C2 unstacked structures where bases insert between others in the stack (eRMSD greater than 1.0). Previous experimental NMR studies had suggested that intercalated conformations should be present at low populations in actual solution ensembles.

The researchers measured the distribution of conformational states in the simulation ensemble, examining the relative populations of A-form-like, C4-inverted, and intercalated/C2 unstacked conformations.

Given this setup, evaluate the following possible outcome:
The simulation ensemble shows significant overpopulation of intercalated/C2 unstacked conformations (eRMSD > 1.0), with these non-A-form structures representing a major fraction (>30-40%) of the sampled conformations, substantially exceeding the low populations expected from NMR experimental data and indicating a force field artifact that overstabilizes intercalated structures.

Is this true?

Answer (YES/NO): YES